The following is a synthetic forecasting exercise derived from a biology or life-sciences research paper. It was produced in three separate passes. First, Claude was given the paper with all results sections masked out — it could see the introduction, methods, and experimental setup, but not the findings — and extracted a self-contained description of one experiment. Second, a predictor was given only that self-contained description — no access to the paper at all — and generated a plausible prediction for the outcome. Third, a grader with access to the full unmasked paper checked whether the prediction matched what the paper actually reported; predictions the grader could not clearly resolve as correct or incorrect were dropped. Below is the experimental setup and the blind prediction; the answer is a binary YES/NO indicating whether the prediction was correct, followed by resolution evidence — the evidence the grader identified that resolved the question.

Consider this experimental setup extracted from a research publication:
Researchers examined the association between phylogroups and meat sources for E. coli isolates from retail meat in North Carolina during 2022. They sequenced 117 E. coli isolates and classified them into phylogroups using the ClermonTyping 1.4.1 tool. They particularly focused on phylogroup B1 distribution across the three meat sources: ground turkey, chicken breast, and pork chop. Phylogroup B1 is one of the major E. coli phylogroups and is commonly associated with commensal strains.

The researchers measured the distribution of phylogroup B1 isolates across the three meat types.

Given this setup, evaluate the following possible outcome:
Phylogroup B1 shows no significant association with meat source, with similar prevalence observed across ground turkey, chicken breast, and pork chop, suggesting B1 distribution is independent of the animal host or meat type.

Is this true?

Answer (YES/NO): NO